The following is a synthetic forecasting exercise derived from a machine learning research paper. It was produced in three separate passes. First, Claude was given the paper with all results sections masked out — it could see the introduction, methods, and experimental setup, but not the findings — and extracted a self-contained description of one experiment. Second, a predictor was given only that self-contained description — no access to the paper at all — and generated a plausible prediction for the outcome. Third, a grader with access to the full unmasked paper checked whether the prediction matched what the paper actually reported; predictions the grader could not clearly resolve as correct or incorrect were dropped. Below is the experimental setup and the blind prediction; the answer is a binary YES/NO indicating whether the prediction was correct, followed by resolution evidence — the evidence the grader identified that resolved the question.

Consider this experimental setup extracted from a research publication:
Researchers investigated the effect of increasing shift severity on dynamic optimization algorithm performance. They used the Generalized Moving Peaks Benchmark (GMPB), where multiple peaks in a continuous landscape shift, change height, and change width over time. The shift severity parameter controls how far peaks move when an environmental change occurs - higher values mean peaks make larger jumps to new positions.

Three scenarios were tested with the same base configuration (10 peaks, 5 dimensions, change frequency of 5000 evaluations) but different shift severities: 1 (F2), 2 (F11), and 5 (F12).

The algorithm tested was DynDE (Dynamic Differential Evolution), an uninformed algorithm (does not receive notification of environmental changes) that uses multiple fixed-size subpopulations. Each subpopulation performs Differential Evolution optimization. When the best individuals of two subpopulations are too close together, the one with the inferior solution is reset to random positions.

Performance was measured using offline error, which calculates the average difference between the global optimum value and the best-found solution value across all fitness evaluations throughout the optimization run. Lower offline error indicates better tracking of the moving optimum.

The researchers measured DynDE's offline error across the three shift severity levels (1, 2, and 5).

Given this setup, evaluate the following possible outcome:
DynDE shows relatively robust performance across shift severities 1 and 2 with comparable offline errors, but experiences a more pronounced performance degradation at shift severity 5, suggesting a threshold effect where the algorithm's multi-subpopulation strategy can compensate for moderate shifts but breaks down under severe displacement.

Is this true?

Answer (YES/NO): YES